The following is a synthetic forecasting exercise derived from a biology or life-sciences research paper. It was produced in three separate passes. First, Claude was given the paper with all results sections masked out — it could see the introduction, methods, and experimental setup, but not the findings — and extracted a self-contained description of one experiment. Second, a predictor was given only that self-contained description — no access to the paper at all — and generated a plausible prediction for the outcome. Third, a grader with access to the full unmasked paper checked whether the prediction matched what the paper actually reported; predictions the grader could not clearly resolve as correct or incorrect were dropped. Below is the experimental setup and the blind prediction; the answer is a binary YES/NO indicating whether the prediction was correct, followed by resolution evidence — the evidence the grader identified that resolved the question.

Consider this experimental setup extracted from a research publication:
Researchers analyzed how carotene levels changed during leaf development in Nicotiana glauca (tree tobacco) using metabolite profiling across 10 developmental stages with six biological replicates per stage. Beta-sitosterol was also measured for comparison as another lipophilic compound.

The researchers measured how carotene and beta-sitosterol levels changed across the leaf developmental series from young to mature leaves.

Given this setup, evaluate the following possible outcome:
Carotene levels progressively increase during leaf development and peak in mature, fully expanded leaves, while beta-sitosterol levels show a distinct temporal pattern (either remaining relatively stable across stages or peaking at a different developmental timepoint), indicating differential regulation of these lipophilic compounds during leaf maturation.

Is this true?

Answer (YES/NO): YES